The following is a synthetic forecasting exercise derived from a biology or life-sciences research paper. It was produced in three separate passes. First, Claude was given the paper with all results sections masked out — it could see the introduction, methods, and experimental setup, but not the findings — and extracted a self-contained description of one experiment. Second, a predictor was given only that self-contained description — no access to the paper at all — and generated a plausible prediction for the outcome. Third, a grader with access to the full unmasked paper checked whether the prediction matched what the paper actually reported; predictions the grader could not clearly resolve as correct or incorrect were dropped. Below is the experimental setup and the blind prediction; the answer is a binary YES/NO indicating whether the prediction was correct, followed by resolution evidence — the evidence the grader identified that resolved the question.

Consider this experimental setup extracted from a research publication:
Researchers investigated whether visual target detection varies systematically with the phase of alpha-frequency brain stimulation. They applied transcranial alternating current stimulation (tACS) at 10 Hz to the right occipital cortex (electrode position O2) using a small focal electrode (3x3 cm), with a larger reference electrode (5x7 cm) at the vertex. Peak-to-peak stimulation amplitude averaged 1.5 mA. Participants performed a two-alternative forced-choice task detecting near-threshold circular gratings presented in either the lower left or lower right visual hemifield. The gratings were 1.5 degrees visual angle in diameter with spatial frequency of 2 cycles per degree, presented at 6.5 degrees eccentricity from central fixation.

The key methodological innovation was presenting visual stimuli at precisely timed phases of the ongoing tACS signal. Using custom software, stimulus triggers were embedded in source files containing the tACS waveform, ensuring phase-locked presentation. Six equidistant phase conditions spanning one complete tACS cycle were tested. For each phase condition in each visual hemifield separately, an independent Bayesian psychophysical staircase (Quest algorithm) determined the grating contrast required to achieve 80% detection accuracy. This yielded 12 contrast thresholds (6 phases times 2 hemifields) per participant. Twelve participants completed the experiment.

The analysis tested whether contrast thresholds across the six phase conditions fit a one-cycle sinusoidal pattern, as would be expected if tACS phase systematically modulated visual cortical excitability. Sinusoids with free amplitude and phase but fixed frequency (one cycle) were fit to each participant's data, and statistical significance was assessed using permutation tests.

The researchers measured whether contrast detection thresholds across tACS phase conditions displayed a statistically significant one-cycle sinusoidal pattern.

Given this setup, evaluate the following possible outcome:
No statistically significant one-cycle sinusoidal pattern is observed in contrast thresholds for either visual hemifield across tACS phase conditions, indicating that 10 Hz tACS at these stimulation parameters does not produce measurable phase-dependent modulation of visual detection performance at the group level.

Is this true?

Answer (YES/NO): YES